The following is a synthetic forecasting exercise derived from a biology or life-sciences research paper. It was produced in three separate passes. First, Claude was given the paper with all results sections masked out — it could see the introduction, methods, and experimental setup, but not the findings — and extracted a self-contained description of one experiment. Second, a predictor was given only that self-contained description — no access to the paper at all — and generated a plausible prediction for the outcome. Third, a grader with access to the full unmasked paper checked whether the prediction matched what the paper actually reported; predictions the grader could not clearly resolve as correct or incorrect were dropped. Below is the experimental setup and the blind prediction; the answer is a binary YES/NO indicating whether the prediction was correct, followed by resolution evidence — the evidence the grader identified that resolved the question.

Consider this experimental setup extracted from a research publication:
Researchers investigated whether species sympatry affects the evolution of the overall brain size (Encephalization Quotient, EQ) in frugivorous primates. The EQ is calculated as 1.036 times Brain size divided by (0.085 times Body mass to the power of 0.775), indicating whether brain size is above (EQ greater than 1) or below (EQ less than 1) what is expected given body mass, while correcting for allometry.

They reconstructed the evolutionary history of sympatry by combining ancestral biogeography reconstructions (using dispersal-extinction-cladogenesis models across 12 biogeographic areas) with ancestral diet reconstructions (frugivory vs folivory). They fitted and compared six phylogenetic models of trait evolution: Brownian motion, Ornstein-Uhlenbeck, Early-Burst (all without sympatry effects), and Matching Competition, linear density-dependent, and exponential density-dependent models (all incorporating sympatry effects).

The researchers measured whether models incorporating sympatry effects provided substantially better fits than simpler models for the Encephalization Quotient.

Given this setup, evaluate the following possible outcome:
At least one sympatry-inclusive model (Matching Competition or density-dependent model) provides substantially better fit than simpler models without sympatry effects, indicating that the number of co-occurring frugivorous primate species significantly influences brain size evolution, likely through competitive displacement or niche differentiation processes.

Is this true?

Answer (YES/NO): NO